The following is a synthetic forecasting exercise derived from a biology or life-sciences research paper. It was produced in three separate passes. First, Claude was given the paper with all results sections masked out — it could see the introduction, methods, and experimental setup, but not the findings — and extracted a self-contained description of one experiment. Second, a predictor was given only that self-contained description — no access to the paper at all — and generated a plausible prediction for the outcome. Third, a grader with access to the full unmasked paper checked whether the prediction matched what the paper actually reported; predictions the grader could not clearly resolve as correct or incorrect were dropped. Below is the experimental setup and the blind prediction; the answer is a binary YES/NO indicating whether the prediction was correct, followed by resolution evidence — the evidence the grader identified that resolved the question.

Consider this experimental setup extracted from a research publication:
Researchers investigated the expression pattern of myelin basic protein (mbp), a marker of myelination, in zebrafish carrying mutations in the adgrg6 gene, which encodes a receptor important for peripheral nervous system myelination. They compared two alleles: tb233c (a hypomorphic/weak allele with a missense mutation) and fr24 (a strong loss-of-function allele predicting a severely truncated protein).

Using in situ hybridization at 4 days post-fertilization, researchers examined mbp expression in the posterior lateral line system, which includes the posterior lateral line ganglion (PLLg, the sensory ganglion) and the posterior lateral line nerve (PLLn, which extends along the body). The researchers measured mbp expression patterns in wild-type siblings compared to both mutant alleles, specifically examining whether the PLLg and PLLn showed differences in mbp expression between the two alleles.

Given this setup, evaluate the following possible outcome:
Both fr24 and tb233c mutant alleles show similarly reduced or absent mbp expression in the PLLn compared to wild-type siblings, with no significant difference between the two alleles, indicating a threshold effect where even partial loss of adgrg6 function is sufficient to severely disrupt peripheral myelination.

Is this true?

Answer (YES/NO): NO